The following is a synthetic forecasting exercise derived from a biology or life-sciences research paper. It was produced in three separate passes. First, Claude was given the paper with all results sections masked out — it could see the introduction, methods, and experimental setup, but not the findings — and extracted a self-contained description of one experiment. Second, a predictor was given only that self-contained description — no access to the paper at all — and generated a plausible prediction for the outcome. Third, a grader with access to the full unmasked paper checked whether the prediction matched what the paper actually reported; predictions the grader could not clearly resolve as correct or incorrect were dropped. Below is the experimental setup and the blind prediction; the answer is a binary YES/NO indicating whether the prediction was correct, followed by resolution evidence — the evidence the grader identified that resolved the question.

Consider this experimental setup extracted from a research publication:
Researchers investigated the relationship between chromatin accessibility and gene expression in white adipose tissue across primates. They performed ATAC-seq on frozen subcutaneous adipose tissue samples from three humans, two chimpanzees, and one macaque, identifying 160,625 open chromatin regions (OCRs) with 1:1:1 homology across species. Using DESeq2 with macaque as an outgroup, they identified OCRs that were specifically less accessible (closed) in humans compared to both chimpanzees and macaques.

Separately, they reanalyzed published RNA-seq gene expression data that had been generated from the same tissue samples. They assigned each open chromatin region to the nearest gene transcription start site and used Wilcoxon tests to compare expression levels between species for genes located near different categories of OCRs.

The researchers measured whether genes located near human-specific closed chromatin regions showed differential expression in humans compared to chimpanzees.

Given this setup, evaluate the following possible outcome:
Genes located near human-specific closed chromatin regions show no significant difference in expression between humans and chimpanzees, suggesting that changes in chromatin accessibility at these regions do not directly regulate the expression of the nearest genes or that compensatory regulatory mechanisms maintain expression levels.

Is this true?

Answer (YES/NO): YES